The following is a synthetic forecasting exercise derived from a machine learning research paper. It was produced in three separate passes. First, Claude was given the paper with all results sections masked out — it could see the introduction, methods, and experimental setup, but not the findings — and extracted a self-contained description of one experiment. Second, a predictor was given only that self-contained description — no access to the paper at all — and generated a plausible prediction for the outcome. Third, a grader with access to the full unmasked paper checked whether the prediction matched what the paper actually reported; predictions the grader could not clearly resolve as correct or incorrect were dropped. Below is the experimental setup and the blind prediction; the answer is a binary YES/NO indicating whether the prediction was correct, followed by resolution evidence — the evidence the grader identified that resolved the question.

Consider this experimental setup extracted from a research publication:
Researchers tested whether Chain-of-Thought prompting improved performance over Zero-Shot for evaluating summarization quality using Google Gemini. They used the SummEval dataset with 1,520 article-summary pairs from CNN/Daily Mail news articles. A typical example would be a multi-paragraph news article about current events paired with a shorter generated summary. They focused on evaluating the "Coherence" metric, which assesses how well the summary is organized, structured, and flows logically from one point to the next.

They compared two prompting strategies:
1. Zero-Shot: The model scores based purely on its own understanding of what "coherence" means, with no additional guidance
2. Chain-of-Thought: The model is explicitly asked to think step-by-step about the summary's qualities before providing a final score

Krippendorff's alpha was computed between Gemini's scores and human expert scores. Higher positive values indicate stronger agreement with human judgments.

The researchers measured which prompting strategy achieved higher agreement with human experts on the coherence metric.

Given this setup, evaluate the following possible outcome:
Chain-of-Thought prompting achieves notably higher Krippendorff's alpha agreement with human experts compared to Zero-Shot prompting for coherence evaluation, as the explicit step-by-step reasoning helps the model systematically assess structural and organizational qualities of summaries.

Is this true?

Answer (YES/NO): NO